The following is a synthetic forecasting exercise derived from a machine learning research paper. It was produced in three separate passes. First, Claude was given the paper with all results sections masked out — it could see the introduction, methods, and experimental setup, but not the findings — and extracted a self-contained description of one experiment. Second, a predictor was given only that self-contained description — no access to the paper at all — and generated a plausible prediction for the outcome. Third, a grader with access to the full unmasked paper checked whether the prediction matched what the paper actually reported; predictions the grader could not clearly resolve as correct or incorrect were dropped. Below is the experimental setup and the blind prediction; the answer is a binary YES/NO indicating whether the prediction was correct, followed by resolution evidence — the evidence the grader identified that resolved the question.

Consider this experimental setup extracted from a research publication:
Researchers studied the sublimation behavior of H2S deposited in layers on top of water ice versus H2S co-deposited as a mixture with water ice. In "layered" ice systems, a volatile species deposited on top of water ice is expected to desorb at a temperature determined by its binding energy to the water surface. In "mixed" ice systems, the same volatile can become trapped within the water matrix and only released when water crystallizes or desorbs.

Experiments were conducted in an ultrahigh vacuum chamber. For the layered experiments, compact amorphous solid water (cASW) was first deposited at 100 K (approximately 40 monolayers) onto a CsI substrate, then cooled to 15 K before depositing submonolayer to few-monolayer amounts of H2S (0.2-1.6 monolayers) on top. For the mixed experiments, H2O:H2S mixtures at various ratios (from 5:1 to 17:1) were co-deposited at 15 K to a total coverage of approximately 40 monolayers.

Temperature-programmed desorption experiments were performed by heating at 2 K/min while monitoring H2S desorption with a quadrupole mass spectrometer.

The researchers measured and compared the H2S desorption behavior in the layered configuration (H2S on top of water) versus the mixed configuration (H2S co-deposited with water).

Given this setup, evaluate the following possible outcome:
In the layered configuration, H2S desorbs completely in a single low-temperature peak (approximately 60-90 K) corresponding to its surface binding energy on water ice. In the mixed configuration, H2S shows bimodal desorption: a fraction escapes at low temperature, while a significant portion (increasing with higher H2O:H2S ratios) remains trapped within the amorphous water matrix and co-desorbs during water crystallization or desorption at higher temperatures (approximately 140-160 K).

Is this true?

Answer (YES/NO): YES